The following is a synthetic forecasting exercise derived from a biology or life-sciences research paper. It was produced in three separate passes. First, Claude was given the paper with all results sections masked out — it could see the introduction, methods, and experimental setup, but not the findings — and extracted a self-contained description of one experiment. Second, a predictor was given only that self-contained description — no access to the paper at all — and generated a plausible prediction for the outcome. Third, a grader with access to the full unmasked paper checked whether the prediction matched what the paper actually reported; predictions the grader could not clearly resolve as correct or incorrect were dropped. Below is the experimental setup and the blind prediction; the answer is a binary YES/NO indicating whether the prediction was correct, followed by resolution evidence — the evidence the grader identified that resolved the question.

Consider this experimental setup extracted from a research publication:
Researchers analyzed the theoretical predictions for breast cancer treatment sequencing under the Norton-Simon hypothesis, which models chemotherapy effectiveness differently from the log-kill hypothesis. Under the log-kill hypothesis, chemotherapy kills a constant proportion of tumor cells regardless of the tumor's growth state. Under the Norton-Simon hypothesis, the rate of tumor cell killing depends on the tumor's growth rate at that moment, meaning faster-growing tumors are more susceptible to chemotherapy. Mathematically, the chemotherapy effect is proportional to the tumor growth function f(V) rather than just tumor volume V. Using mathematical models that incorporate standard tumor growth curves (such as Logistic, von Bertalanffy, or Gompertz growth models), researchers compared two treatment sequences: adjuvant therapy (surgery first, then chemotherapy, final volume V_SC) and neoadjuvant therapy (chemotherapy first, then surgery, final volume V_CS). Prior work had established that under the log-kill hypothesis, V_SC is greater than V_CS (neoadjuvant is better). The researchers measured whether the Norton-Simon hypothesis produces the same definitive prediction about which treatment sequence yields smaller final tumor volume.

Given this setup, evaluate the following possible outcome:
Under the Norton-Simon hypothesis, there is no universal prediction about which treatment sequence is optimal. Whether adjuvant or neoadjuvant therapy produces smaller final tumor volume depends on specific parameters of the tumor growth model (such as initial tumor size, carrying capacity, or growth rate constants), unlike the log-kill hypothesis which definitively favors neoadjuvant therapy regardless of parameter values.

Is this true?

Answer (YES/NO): YES